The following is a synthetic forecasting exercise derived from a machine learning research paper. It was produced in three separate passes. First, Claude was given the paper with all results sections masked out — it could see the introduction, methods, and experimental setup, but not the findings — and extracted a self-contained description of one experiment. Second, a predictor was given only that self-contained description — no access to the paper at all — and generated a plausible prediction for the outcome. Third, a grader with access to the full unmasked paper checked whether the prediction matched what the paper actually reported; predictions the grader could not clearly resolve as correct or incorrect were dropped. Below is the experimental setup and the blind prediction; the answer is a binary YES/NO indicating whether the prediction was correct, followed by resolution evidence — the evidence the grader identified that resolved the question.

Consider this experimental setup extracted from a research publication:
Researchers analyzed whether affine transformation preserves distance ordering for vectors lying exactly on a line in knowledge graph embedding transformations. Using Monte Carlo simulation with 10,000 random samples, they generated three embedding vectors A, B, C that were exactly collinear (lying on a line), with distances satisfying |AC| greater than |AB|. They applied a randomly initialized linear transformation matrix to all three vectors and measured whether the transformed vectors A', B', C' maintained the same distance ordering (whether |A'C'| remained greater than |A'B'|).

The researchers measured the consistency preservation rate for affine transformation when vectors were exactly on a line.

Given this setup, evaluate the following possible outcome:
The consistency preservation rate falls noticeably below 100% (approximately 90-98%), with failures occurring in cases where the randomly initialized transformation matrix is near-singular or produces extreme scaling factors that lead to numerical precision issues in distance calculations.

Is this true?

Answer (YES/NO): NO